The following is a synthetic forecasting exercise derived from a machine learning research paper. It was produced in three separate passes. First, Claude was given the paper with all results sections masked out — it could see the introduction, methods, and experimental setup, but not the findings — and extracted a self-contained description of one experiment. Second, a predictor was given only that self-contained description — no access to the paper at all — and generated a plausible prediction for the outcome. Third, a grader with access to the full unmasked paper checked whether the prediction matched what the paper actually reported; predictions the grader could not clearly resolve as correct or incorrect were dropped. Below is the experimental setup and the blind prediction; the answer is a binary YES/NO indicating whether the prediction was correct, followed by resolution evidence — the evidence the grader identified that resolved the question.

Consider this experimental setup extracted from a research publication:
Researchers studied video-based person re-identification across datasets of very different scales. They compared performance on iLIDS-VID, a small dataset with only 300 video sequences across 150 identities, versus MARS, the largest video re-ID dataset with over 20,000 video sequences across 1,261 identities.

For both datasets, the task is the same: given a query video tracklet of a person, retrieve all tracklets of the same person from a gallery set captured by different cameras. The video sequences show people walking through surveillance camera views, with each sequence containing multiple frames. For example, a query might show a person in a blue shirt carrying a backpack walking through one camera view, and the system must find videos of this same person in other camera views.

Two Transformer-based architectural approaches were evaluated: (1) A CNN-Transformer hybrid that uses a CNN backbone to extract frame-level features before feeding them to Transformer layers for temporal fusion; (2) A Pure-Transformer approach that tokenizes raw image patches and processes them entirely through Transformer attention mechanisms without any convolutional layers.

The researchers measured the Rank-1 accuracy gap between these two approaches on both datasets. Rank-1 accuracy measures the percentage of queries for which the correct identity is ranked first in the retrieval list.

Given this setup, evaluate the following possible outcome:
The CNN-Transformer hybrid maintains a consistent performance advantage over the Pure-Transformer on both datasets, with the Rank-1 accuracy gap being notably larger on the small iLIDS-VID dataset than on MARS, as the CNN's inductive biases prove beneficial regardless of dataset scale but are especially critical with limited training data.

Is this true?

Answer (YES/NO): NO